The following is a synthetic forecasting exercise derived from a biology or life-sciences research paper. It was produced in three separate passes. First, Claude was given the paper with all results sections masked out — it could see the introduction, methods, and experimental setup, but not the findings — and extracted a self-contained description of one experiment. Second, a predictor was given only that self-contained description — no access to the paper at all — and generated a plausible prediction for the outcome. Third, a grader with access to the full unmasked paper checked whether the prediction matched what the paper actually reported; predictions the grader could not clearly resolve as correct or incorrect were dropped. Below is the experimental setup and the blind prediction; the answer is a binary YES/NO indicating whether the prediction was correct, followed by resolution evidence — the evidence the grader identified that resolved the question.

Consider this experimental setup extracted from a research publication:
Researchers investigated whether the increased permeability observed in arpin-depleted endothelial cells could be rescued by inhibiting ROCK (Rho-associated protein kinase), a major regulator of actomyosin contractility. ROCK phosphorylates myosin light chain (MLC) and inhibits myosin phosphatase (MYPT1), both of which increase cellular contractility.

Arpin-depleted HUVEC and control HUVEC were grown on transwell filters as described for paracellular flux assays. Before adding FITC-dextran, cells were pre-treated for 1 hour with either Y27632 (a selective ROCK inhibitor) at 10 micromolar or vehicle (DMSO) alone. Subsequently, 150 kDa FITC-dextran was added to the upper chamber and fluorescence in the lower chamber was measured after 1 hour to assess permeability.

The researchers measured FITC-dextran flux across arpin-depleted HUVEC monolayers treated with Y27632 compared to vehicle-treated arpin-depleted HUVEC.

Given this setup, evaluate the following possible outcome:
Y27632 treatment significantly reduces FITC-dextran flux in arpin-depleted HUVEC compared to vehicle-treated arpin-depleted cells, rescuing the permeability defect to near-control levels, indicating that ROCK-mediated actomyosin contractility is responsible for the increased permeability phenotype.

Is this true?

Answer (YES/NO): YES